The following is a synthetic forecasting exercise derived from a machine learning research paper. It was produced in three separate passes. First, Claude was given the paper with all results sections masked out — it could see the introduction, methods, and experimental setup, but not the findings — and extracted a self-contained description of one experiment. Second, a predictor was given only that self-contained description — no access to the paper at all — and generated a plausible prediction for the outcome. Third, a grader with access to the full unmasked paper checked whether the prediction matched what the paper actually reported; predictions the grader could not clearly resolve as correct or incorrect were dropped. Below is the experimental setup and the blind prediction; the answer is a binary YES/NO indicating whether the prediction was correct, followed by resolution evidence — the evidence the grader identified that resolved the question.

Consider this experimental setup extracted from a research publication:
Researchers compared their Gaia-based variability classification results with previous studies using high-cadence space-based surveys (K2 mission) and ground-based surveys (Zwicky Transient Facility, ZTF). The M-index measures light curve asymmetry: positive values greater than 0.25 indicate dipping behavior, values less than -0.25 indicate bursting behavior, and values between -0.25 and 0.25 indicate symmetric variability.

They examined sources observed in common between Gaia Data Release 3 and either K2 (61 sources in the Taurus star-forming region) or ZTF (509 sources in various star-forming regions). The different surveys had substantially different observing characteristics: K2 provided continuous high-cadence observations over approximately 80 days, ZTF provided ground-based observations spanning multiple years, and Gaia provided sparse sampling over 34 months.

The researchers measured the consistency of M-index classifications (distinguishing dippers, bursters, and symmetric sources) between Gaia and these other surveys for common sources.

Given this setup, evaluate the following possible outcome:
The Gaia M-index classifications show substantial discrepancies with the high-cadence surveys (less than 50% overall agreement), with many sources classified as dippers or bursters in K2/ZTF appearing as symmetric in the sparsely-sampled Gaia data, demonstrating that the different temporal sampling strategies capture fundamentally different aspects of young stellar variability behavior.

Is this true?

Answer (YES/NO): NO